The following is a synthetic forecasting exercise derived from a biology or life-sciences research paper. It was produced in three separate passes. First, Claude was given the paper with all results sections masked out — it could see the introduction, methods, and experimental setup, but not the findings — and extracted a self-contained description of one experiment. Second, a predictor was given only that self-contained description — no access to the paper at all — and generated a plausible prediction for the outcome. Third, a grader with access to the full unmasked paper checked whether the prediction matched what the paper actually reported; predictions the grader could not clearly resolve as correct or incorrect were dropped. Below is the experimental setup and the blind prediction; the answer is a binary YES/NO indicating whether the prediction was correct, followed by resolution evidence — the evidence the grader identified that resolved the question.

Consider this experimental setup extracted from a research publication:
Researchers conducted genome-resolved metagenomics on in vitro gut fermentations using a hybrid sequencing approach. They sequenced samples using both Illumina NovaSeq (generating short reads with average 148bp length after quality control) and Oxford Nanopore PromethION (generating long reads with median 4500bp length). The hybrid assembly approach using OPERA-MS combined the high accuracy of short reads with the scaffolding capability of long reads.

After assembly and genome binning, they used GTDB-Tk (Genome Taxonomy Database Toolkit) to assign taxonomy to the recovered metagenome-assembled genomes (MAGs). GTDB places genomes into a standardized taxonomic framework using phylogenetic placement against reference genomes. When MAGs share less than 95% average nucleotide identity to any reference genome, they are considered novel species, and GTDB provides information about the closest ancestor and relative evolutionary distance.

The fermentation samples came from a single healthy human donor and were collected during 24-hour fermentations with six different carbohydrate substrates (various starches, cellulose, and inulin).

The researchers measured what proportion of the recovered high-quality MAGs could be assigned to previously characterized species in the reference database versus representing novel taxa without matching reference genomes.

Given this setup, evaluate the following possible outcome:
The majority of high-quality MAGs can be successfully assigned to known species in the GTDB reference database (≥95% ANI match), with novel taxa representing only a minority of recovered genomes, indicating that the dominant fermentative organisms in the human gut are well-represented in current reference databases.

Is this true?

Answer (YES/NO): NO